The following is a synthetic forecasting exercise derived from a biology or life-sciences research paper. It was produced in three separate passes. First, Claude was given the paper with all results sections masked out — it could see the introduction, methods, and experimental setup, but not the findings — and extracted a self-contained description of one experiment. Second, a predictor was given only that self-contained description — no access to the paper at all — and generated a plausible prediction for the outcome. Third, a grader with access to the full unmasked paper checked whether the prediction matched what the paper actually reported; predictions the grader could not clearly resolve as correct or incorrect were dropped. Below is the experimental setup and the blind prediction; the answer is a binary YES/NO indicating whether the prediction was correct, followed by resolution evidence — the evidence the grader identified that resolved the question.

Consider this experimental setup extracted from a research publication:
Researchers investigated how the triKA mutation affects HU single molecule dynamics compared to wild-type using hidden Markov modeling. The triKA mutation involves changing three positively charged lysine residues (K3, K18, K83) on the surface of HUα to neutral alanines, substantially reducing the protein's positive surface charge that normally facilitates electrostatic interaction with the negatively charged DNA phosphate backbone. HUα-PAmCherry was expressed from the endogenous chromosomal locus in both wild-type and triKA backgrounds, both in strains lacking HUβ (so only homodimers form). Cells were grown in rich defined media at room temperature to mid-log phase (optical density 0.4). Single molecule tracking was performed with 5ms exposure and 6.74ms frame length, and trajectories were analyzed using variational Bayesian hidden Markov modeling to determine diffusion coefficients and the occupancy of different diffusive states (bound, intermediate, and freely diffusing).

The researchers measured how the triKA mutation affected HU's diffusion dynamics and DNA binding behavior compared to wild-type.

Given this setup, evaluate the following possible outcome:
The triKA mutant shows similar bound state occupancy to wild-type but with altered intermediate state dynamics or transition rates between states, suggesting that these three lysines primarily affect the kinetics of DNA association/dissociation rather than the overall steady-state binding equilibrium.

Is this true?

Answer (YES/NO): NO